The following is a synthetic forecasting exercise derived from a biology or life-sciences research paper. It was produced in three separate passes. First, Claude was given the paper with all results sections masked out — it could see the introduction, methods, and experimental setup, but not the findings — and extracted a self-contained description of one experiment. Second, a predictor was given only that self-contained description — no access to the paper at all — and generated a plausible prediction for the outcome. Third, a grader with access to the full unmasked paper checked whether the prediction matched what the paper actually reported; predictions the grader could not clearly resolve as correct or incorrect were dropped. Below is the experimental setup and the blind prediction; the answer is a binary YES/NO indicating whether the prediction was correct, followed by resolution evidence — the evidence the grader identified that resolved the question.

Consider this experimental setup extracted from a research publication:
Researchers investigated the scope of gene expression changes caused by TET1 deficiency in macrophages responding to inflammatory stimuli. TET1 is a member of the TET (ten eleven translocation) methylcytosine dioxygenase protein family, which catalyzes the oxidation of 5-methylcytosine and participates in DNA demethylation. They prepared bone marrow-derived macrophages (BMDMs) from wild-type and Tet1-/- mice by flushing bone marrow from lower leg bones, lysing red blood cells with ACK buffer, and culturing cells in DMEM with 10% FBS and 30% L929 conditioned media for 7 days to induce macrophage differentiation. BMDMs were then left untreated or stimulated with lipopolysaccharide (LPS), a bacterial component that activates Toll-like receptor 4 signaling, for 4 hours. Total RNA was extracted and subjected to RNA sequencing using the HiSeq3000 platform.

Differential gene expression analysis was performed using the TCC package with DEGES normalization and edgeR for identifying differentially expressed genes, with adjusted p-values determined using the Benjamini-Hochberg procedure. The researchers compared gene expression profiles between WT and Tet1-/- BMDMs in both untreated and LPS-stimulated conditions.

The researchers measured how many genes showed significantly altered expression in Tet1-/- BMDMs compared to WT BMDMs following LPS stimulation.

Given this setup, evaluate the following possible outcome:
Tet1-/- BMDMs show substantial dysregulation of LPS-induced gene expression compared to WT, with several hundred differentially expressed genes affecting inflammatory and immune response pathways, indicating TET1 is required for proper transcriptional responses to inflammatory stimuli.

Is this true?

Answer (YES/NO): NO